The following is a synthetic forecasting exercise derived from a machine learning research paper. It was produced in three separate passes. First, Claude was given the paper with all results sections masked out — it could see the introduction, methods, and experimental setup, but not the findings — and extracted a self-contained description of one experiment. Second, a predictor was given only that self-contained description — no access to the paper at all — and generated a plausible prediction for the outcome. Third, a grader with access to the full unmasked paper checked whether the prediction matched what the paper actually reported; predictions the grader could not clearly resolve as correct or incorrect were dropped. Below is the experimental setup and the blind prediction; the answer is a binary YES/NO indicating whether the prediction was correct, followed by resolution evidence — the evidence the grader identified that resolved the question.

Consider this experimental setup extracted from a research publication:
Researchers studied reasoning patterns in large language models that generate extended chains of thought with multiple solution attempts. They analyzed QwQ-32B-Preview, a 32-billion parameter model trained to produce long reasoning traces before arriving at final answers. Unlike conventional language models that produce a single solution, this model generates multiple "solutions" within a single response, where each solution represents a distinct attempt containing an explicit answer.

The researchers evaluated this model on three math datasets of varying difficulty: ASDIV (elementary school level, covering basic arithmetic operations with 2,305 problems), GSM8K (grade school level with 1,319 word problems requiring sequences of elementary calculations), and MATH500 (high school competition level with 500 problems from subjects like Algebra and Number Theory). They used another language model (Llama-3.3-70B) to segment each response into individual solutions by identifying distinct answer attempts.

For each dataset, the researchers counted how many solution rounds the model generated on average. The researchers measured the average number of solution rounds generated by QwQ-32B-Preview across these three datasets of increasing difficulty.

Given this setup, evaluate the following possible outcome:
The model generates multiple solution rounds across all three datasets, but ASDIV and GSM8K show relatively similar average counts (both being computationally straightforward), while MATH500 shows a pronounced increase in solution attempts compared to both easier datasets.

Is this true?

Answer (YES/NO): NO